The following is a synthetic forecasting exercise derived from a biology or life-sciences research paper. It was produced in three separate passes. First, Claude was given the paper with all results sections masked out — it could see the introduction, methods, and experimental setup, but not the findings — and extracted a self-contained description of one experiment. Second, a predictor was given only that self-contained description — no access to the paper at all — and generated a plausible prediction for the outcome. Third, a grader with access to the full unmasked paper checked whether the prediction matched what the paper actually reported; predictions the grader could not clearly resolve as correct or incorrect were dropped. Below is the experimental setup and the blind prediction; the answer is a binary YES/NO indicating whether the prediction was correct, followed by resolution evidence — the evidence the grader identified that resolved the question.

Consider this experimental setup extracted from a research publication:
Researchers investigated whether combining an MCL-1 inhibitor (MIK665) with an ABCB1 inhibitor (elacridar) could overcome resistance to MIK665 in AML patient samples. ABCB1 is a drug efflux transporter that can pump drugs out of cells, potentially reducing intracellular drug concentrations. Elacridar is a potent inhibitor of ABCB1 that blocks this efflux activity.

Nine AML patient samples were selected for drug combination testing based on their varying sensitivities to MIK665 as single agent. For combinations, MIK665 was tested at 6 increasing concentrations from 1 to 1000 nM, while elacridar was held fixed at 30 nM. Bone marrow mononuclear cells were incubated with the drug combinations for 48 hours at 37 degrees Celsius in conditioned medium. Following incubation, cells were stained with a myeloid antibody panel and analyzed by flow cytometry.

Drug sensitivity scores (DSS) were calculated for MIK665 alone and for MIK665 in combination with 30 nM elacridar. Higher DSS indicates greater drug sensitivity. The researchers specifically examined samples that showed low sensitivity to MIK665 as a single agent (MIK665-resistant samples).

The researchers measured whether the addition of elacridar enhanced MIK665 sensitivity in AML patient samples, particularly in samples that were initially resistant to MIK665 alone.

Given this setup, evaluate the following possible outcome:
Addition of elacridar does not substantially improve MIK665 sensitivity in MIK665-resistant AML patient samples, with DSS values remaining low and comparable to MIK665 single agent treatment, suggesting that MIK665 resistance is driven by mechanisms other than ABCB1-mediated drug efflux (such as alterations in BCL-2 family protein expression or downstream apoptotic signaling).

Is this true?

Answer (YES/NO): YES